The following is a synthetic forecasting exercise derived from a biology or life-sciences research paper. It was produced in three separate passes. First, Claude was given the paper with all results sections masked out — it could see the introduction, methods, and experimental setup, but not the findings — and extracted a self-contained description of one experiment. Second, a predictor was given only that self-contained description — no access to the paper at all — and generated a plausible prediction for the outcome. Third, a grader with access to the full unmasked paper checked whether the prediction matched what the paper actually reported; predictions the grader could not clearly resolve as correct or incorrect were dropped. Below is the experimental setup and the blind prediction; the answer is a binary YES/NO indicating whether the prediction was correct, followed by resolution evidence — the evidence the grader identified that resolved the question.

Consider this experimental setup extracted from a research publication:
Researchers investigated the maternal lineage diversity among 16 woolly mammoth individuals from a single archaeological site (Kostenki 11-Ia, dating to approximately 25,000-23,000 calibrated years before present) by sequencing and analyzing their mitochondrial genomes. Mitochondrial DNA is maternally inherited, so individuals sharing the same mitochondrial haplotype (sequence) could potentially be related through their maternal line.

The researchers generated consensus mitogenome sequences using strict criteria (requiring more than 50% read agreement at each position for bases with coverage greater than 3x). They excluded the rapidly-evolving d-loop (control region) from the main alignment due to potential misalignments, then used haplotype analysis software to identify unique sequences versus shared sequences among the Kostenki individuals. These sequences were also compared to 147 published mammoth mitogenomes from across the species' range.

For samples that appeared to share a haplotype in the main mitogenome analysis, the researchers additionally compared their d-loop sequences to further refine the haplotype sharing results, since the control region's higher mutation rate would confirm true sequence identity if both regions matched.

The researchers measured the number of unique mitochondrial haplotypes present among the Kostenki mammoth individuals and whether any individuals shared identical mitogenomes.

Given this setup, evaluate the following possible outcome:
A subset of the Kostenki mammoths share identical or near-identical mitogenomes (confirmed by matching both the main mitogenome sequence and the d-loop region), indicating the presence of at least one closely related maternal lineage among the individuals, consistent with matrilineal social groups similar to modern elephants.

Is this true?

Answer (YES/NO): YES